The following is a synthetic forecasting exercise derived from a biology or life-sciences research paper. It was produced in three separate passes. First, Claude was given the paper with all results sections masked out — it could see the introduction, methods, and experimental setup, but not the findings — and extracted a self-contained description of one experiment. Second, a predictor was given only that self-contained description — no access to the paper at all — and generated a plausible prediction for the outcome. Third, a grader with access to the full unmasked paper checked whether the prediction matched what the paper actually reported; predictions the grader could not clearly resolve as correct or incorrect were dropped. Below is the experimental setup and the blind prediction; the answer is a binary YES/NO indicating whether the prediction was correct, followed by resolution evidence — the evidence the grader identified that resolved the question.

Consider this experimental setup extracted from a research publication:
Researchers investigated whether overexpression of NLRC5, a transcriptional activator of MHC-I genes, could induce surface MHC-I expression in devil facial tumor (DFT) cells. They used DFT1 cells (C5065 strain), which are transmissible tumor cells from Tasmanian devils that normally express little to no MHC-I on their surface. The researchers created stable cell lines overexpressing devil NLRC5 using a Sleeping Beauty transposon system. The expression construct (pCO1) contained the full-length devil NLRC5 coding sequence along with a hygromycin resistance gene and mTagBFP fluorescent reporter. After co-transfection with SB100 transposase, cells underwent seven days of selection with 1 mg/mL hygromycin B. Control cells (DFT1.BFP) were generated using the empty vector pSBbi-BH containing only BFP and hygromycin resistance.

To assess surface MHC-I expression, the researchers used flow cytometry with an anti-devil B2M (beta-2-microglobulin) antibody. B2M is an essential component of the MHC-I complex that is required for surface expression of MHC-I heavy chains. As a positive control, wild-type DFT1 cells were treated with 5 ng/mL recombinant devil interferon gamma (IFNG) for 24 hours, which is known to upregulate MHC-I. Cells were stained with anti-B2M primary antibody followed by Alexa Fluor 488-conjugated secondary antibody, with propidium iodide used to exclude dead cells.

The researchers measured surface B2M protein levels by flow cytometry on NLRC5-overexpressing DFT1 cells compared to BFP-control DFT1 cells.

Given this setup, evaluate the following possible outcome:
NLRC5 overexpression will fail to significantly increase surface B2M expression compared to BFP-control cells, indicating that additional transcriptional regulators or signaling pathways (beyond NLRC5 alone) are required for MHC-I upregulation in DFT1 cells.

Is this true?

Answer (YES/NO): NO